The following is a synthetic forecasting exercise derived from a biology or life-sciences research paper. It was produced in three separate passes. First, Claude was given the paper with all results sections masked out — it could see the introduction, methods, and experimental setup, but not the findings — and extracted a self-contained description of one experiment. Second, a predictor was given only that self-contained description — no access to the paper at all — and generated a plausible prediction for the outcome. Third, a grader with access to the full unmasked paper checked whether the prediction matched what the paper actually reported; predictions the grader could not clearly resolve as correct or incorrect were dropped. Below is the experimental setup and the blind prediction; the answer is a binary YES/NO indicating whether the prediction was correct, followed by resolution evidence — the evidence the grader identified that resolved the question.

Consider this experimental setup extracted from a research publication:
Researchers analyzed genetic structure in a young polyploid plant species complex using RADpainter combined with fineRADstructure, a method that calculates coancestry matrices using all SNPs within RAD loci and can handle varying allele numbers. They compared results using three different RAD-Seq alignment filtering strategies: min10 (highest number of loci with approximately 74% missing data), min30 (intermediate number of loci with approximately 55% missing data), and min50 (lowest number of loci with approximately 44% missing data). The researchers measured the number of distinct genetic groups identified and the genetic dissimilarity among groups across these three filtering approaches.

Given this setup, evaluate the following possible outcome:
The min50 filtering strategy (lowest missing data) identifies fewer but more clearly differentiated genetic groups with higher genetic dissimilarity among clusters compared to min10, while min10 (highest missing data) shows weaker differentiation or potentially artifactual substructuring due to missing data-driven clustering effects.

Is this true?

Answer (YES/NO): NO